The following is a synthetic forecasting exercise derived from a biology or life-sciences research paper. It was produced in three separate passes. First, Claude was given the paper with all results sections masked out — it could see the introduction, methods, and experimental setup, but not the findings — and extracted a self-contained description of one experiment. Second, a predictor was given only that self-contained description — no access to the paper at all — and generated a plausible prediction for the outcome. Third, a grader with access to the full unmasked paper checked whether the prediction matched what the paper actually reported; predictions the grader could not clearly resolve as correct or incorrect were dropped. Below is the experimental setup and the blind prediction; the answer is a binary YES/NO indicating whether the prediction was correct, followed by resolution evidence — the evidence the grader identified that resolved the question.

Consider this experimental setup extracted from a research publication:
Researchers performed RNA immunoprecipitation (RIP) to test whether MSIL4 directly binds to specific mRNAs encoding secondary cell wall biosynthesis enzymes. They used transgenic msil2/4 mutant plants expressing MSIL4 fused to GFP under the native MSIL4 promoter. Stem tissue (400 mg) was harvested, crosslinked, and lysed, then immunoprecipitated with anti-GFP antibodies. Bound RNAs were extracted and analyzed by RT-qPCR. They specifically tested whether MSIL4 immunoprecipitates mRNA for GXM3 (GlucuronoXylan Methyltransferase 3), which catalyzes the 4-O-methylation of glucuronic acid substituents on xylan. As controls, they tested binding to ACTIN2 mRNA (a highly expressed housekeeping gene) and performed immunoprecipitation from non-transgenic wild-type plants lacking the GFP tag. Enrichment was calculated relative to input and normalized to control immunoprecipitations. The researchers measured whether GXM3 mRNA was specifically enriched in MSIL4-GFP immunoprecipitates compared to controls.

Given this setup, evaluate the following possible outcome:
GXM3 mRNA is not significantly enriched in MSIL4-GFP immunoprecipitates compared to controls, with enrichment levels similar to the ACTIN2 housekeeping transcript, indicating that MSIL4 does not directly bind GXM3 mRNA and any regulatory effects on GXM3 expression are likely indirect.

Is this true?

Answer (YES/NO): NO